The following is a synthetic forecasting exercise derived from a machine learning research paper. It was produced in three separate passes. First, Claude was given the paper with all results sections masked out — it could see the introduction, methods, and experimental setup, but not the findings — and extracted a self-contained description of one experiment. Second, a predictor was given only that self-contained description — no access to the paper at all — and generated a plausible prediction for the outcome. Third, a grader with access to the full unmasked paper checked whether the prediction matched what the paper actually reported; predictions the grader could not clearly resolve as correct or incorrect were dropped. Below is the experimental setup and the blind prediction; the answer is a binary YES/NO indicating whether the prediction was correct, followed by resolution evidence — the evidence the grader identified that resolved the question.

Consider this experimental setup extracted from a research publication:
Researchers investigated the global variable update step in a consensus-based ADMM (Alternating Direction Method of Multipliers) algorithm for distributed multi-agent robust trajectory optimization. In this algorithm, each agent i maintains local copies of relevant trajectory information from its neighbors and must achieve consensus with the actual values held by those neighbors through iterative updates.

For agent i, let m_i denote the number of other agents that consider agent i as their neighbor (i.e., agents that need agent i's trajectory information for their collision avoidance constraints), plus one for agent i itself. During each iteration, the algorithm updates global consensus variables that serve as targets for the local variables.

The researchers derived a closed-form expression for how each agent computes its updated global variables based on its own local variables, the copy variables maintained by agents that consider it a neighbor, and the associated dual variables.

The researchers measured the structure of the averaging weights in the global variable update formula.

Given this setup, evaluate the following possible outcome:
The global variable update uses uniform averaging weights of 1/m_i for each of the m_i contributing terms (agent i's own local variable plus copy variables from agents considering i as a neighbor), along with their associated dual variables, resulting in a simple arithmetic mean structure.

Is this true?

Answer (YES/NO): YES